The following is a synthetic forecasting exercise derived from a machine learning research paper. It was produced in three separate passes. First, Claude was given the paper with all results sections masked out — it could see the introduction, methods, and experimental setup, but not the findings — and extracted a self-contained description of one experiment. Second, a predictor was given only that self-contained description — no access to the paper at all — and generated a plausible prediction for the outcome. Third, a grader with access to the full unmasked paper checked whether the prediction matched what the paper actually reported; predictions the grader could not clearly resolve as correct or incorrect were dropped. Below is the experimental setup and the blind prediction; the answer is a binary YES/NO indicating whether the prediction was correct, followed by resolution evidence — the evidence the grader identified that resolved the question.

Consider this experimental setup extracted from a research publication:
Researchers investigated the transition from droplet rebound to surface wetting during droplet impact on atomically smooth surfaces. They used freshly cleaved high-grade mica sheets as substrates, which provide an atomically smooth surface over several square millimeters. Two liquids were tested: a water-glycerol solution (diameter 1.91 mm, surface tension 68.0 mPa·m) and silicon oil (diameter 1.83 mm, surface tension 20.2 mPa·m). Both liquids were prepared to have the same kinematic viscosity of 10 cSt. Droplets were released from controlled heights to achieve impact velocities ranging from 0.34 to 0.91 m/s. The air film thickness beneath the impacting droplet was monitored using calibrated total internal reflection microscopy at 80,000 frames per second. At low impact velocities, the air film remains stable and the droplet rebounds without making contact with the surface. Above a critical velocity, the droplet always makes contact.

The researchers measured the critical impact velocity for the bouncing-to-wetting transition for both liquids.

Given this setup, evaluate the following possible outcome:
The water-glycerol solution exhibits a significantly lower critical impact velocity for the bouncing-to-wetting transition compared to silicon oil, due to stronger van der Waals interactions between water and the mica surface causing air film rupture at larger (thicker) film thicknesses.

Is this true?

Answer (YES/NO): NO